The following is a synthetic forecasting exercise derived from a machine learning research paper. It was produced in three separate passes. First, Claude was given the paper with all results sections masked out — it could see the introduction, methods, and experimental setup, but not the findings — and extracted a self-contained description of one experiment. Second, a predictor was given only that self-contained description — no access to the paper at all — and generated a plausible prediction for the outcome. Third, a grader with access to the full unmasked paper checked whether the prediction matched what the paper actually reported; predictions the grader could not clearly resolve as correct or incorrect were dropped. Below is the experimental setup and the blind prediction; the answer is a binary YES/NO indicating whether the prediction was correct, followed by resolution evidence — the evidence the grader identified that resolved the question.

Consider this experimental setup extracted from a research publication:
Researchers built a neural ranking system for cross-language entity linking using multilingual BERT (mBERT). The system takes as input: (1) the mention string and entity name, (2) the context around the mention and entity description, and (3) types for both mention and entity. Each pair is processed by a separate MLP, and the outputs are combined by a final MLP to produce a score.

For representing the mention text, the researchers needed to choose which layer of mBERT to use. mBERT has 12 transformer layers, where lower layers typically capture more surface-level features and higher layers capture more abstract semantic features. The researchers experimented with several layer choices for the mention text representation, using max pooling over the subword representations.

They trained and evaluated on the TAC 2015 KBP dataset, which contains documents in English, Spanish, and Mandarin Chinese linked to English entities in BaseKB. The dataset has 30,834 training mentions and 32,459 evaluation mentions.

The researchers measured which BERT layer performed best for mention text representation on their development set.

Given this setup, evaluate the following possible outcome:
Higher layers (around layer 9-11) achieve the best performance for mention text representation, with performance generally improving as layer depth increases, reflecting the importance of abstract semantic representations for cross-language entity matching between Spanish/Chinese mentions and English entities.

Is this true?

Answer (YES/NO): NO